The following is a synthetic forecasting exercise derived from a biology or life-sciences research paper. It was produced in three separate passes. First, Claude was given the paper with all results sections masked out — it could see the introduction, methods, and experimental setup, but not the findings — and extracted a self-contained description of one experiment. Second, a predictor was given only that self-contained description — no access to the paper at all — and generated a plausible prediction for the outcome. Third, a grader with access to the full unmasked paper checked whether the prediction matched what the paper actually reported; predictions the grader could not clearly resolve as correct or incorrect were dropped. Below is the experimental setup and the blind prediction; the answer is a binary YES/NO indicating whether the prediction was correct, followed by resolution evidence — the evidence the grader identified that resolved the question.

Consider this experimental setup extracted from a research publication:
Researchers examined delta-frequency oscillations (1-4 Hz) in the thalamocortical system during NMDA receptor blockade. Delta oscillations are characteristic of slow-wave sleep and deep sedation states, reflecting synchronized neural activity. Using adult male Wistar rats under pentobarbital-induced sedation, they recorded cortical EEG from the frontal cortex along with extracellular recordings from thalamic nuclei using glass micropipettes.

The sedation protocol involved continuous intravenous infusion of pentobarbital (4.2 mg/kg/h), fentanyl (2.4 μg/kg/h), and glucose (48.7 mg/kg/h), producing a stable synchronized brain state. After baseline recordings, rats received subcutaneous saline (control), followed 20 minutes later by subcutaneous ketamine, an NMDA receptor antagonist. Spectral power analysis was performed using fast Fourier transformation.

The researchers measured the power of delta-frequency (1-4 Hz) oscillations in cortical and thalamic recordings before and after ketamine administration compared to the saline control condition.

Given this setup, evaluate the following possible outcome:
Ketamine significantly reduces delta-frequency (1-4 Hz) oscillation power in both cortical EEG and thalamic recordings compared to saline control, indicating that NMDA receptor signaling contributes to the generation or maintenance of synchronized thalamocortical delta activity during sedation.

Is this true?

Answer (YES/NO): YES